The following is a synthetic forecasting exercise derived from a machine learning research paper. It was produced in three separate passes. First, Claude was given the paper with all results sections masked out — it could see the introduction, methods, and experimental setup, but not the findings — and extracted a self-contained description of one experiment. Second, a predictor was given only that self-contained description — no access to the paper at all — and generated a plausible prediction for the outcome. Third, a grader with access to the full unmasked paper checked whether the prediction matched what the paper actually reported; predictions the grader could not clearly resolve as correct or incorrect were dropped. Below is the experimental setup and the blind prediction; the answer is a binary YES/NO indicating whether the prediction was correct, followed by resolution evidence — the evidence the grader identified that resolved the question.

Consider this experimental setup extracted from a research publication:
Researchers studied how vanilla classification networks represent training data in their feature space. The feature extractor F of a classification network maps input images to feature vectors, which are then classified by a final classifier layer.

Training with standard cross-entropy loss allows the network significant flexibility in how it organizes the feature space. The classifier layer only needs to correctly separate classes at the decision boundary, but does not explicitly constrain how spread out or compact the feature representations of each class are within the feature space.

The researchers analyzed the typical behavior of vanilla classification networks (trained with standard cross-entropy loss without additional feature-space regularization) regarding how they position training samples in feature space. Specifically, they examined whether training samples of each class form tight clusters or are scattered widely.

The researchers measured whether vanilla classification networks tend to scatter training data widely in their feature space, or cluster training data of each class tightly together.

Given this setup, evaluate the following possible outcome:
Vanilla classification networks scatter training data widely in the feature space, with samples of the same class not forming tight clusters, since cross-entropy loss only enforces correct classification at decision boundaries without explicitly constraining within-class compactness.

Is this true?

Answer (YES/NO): YES